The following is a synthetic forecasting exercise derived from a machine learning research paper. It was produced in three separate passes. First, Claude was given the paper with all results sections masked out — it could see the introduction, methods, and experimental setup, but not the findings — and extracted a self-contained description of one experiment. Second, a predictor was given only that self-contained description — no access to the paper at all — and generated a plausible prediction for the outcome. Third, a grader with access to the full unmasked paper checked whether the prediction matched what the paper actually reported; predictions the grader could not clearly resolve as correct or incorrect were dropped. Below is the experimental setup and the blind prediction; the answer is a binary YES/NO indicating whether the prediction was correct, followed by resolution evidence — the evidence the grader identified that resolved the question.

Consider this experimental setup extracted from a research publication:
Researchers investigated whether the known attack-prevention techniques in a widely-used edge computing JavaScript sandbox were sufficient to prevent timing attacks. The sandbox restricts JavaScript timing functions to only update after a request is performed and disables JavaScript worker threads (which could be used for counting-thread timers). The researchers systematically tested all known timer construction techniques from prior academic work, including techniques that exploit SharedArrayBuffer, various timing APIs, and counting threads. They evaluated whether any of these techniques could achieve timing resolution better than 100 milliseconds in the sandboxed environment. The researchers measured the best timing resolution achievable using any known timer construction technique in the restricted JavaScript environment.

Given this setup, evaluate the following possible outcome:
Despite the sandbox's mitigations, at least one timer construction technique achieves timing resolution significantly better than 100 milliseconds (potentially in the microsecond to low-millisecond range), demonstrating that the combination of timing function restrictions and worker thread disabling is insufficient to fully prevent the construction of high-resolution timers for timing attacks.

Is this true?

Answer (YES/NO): NO